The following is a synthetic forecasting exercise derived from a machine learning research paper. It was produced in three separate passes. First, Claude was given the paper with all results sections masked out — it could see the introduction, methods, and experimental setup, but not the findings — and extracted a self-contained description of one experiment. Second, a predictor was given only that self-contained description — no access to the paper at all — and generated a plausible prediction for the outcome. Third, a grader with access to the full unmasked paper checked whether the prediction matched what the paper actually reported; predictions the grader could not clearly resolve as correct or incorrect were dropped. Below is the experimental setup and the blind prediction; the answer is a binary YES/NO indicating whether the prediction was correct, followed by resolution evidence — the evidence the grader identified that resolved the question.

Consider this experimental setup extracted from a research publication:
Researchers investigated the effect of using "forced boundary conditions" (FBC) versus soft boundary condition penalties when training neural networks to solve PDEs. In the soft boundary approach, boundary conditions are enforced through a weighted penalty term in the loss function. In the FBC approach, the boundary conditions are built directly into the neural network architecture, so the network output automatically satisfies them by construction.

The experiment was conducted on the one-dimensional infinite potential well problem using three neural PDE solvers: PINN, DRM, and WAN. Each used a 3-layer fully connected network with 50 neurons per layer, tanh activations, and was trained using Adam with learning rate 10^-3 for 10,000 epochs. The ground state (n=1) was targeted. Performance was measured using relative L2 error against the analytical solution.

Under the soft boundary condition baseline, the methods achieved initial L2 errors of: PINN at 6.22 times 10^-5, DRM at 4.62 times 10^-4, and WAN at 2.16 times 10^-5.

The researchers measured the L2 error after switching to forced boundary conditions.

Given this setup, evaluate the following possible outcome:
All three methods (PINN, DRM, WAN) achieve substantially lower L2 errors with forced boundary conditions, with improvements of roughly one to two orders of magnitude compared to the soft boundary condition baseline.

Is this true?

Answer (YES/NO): NO